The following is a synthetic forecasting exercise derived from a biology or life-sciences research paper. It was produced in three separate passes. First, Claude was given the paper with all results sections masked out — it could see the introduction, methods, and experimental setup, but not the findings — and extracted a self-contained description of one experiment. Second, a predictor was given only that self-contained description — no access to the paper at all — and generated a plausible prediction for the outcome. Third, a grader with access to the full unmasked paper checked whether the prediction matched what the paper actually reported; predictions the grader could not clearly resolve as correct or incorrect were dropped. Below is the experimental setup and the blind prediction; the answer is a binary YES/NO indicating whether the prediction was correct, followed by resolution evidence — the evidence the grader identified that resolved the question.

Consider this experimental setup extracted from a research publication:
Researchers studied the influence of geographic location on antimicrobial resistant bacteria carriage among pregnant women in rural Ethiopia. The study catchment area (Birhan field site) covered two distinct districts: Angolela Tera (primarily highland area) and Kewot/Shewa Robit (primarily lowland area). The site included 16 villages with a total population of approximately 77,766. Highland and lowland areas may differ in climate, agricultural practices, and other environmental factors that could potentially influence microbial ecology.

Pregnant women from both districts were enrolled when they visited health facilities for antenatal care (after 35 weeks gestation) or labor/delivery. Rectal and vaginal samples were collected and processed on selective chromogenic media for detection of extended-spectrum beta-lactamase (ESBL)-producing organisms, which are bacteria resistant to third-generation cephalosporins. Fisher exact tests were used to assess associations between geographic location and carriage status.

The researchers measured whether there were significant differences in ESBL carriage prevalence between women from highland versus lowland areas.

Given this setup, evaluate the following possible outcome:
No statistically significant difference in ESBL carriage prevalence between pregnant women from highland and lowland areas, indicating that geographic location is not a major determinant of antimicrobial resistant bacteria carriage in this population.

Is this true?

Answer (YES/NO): NO